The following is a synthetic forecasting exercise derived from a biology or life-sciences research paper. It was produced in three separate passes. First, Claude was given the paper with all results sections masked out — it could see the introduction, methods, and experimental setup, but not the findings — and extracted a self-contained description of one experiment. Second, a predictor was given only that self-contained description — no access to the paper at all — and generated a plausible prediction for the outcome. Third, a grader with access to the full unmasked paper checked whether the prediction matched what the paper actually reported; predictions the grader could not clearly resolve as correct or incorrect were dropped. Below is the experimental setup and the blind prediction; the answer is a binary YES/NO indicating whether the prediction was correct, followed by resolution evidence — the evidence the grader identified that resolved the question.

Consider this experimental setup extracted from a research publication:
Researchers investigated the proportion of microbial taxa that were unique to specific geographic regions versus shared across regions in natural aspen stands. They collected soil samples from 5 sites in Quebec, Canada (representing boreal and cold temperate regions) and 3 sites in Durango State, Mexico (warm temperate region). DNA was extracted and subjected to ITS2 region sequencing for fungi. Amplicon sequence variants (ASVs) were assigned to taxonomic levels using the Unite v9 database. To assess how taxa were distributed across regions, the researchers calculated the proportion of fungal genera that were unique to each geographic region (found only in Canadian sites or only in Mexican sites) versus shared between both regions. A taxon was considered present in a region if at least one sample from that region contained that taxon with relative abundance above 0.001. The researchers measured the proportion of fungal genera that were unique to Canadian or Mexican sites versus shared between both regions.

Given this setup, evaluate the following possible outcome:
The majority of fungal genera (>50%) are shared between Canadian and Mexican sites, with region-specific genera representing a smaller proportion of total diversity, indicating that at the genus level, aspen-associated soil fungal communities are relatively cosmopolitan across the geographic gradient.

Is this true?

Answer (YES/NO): YES